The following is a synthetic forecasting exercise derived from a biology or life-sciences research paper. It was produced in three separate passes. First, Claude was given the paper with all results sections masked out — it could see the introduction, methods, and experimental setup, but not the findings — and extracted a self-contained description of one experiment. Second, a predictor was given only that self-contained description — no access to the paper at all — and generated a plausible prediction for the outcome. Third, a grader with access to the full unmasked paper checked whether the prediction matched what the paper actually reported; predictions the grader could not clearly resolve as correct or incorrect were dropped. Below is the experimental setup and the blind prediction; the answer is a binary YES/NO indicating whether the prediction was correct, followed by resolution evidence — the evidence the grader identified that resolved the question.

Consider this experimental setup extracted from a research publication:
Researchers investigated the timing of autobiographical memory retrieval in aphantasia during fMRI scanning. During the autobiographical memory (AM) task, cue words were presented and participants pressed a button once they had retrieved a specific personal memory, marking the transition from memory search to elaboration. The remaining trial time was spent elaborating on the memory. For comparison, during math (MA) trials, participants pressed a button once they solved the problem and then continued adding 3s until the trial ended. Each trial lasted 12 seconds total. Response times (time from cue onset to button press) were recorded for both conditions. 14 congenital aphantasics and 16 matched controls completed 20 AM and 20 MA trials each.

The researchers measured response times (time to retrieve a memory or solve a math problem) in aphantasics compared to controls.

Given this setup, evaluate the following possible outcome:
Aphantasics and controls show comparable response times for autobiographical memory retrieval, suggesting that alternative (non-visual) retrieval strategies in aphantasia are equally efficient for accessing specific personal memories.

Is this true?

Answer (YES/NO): YES